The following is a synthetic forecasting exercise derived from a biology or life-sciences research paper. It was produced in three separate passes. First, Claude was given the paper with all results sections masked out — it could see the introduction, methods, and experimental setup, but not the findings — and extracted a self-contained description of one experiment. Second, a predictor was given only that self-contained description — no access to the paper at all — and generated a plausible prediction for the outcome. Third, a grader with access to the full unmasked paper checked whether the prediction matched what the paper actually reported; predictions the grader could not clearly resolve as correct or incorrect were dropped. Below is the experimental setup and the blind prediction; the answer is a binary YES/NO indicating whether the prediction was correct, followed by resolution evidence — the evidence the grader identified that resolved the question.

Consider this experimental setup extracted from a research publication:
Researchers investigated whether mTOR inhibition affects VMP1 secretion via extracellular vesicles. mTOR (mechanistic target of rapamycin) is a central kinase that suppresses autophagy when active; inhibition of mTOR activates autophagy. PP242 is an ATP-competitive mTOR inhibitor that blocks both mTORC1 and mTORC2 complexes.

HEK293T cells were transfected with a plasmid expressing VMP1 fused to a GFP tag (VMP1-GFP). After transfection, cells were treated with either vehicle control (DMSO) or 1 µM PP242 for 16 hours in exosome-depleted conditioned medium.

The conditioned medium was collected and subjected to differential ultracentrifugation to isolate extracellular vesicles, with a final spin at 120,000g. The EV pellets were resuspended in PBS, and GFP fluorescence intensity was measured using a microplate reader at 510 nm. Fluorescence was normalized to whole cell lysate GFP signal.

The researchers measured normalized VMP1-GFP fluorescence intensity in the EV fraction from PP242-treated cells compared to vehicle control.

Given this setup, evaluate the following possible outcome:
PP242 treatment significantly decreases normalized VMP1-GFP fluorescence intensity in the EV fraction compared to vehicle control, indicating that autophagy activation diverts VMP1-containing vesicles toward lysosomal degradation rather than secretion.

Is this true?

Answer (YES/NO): YES